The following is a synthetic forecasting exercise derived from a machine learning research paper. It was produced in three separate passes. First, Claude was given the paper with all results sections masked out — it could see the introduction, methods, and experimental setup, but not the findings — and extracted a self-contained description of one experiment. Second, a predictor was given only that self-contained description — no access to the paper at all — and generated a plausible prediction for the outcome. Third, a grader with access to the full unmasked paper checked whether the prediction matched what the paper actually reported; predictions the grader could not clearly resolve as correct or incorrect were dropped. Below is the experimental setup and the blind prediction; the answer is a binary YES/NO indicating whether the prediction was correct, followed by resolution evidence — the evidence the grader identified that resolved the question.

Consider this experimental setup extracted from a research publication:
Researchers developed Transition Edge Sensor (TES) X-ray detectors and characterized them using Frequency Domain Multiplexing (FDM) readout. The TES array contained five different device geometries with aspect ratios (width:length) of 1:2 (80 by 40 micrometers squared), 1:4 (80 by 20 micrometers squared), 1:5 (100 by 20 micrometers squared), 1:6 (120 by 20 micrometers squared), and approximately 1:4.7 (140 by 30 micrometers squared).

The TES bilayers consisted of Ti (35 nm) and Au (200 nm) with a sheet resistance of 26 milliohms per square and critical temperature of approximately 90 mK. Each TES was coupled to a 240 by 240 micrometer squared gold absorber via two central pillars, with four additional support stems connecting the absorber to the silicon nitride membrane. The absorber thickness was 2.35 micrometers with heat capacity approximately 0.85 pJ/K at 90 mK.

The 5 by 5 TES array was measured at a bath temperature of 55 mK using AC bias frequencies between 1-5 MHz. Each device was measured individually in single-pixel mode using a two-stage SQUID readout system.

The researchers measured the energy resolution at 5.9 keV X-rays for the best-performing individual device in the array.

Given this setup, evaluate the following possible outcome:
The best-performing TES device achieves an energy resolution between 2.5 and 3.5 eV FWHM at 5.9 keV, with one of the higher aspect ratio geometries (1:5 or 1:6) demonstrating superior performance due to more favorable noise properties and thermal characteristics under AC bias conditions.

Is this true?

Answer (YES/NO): NO